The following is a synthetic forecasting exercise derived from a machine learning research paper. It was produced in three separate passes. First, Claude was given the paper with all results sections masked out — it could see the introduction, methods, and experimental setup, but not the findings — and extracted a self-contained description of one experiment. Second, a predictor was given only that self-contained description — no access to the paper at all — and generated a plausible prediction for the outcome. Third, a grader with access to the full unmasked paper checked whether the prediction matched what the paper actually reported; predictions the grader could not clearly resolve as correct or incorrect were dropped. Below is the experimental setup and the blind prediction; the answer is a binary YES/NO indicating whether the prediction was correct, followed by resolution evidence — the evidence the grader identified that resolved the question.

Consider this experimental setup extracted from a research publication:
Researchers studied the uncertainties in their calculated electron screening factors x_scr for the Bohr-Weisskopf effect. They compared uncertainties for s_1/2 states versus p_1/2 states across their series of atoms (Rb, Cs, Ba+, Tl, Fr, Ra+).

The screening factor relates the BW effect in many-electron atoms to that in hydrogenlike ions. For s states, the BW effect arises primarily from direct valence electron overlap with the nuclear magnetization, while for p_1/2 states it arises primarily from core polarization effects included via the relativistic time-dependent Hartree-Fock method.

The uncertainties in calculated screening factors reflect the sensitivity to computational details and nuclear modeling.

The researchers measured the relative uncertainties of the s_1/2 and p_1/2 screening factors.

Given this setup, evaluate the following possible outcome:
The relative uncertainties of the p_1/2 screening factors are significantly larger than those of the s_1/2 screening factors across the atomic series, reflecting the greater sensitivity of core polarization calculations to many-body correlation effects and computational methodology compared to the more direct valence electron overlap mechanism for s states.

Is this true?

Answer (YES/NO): YES